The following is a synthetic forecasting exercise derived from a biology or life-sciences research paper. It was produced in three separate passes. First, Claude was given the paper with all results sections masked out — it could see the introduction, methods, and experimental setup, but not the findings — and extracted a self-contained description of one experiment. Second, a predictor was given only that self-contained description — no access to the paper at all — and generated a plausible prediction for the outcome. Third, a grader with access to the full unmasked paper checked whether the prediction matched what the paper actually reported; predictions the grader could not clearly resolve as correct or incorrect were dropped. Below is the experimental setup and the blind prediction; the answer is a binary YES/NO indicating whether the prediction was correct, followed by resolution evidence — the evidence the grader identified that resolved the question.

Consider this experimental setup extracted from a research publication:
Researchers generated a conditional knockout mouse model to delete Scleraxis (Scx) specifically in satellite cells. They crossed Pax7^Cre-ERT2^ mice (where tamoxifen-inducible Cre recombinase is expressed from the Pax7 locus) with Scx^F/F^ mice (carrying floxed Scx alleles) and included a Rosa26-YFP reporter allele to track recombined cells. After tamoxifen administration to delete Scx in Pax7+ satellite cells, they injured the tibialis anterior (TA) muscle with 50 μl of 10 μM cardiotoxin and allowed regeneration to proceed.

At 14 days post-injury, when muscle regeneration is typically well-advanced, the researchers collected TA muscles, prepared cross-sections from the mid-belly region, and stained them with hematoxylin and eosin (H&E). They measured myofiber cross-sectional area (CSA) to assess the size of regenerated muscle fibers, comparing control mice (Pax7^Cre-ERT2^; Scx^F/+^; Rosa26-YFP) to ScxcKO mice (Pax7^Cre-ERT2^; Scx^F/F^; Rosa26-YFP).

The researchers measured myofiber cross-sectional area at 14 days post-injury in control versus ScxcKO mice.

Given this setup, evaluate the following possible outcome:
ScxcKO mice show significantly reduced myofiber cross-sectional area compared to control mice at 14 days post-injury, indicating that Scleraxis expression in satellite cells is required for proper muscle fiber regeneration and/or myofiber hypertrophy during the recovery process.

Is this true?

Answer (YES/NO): YES